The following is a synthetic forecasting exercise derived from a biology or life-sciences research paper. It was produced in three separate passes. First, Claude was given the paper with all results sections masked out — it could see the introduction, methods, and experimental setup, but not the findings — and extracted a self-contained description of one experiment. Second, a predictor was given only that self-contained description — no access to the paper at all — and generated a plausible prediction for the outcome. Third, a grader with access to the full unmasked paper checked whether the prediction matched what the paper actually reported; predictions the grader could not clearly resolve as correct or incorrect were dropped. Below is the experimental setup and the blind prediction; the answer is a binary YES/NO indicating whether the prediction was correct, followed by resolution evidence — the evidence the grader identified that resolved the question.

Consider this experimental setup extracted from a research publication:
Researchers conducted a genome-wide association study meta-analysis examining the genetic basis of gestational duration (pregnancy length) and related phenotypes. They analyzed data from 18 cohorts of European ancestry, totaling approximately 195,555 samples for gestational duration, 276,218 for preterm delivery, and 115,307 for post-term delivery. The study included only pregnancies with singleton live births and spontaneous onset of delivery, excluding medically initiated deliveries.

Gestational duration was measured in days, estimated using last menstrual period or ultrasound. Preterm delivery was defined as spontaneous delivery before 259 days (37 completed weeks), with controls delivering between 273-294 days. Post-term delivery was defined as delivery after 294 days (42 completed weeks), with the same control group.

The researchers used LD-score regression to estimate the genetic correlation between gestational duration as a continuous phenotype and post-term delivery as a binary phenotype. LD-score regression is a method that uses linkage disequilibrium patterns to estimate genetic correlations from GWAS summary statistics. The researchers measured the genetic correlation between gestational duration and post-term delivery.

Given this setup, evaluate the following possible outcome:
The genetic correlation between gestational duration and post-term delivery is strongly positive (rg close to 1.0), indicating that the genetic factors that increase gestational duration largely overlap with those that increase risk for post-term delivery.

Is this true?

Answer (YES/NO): YES